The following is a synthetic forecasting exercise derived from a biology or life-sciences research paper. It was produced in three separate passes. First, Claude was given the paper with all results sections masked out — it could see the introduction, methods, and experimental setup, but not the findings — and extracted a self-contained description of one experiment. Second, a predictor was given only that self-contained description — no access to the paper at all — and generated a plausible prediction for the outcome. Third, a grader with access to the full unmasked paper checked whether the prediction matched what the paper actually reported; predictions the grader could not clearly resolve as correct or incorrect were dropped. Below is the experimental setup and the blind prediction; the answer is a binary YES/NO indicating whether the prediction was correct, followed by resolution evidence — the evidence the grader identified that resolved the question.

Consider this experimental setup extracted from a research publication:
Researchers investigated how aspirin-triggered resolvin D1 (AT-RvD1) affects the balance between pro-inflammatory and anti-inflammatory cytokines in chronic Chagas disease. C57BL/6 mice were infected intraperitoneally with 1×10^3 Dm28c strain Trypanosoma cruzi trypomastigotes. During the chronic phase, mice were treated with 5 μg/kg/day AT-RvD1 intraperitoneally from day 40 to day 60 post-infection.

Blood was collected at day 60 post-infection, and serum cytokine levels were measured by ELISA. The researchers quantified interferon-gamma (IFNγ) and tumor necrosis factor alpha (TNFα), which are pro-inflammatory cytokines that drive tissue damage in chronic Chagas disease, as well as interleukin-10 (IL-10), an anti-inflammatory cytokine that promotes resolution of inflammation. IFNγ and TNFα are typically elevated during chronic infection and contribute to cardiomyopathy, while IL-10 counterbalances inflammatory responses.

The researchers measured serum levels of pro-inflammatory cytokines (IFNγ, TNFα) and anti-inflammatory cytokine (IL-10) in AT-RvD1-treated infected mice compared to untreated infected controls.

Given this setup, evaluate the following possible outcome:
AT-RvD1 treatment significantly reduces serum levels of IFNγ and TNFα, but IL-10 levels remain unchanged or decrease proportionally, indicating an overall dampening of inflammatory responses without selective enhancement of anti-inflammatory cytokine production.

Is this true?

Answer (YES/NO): NO